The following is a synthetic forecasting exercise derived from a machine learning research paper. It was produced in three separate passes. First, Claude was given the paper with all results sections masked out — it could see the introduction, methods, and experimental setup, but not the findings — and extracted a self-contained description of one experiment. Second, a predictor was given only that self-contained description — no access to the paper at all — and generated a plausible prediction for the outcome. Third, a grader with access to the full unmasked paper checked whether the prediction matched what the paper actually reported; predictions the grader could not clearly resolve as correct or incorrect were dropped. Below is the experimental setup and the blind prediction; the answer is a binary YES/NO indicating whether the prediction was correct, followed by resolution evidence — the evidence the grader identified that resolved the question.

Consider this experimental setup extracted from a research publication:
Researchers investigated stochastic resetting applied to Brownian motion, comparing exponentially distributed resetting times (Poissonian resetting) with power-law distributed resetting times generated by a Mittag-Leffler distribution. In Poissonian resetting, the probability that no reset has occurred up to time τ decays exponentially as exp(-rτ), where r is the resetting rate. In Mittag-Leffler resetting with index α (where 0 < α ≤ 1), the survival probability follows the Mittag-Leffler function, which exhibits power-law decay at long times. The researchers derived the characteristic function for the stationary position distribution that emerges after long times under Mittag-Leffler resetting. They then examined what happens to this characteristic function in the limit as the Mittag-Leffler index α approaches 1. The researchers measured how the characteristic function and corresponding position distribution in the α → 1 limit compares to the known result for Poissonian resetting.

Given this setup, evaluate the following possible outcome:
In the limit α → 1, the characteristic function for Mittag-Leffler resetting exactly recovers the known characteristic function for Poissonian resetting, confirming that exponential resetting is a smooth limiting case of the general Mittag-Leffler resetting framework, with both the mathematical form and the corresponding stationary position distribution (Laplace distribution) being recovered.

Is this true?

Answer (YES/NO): YES